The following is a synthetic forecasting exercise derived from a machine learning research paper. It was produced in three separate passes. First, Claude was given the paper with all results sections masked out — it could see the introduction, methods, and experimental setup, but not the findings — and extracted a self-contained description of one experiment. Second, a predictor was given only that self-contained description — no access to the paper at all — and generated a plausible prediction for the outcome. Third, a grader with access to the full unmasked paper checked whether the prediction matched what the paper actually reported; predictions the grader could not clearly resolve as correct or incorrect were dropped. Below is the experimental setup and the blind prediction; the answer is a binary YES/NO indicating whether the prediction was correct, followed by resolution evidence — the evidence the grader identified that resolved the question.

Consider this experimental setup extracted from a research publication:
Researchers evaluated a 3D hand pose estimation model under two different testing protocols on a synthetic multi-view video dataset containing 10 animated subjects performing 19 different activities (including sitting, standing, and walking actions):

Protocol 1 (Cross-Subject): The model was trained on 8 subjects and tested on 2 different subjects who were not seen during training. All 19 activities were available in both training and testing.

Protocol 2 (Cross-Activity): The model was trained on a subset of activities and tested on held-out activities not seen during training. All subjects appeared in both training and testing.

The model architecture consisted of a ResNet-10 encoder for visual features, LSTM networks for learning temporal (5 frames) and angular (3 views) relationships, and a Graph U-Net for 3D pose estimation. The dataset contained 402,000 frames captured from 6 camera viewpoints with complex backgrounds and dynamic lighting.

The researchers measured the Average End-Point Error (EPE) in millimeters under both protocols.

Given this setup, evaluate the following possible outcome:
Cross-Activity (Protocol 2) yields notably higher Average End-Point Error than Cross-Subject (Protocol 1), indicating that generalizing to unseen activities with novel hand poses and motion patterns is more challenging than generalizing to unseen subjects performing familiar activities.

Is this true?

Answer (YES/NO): YES